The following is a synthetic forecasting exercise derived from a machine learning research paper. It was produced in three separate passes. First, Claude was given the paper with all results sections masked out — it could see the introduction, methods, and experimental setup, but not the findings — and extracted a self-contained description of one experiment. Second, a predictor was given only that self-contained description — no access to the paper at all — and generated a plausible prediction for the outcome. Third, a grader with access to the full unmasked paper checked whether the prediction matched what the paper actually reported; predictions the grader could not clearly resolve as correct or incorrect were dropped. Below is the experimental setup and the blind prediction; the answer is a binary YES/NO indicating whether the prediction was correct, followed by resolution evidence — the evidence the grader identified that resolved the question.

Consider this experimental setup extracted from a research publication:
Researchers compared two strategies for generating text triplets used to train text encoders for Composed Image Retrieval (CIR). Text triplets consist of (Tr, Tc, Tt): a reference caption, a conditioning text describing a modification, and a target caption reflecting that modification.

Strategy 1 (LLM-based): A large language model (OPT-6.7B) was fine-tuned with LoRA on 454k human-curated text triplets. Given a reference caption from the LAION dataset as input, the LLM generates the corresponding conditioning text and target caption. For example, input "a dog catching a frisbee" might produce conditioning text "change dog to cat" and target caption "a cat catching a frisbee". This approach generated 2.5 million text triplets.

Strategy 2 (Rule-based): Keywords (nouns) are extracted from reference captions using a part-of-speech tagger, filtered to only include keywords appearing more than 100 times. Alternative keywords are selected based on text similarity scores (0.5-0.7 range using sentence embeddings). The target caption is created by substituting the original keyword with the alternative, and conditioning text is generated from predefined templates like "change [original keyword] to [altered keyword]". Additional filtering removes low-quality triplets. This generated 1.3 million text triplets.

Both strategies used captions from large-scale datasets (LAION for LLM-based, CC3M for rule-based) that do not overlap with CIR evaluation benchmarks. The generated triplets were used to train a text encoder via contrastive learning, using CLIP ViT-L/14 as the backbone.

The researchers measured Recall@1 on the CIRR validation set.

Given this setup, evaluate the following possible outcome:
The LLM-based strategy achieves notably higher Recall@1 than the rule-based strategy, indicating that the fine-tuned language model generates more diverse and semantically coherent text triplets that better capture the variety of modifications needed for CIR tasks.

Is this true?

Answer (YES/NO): NO